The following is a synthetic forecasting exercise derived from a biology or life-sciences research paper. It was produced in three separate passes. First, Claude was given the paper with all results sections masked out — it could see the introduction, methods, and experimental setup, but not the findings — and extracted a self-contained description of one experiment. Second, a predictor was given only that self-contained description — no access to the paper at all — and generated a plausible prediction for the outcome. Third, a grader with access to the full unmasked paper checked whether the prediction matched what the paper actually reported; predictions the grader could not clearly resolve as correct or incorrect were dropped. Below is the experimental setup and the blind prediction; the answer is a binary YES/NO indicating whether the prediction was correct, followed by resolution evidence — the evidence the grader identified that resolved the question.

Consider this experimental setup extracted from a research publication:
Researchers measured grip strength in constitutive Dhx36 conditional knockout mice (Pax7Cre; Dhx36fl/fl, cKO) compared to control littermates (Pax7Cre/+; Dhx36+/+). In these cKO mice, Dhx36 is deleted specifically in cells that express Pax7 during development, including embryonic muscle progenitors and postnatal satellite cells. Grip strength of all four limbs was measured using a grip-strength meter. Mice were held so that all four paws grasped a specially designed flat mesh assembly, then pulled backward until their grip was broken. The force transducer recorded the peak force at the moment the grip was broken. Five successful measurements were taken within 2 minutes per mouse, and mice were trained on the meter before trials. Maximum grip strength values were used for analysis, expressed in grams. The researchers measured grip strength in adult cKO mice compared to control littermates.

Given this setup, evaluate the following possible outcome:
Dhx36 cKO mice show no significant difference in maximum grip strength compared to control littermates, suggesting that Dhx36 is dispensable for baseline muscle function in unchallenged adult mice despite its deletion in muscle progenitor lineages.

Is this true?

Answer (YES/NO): NO